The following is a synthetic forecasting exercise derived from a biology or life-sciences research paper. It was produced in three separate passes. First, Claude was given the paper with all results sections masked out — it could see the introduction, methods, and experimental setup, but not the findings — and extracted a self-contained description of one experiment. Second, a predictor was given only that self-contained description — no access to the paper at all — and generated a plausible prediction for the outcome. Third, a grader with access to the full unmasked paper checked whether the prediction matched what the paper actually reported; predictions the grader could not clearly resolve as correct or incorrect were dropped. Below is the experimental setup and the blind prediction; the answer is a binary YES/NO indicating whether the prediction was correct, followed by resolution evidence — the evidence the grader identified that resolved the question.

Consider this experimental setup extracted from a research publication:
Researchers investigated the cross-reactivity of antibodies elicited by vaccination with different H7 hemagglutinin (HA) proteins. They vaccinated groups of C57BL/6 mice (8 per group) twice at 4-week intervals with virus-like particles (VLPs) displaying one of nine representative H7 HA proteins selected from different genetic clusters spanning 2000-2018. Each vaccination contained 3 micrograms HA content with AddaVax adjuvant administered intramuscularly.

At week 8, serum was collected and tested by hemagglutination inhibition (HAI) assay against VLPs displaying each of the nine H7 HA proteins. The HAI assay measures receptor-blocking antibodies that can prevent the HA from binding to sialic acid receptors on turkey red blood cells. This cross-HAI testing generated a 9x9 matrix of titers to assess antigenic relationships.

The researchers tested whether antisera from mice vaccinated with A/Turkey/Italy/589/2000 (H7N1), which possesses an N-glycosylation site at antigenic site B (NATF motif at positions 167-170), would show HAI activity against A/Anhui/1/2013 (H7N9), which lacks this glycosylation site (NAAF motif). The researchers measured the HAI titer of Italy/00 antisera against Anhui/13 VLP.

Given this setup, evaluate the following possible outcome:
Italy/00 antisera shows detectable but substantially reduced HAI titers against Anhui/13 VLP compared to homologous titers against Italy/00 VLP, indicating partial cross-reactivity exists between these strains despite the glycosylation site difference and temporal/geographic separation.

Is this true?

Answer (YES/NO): NO